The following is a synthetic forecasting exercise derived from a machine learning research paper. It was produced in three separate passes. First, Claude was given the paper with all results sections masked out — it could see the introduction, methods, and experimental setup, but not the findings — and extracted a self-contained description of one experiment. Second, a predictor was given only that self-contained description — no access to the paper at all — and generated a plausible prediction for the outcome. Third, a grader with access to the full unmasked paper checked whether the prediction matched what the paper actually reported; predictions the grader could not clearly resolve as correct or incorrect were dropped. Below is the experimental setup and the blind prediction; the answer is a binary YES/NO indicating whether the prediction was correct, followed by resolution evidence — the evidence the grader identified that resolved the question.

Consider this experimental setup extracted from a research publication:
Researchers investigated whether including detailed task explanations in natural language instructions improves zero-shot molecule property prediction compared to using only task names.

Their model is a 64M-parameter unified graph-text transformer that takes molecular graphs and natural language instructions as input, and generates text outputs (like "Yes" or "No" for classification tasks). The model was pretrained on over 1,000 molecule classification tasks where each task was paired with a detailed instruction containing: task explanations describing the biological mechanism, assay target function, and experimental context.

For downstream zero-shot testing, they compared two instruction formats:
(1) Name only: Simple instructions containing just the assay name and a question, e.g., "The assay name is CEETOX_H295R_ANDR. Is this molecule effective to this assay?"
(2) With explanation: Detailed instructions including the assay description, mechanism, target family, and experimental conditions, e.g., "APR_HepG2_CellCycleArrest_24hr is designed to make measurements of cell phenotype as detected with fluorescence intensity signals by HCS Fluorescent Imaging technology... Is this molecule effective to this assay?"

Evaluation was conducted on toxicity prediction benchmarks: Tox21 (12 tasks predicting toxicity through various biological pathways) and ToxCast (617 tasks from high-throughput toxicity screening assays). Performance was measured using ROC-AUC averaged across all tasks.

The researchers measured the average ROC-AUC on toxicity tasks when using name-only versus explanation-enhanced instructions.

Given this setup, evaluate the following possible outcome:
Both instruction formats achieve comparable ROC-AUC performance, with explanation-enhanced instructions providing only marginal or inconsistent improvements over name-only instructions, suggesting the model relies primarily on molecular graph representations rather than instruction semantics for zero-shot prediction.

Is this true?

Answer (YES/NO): NO